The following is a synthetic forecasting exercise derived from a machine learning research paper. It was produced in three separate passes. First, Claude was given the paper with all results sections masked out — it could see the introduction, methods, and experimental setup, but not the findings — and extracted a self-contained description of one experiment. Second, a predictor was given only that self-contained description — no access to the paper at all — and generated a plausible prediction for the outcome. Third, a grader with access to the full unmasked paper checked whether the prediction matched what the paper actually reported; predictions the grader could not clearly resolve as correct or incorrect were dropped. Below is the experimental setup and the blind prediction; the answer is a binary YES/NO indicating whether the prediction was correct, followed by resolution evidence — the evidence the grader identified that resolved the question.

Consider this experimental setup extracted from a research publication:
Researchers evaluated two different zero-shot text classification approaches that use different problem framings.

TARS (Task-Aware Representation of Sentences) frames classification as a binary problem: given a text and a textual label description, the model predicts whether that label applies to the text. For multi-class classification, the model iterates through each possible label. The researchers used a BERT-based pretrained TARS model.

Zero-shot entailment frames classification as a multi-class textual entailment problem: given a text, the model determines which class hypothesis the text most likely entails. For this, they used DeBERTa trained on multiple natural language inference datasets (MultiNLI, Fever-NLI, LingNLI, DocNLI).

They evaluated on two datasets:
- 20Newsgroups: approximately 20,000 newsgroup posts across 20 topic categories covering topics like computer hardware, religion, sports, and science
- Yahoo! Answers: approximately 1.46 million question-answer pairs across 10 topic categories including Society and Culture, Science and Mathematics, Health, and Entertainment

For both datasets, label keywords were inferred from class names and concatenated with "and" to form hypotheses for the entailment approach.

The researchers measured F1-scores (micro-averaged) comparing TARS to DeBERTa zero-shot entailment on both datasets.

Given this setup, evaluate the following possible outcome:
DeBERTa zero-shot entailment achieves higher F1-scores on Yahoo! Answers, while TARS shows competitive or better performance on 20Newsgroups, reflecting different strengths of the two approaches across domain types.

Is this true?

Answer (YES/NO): NO